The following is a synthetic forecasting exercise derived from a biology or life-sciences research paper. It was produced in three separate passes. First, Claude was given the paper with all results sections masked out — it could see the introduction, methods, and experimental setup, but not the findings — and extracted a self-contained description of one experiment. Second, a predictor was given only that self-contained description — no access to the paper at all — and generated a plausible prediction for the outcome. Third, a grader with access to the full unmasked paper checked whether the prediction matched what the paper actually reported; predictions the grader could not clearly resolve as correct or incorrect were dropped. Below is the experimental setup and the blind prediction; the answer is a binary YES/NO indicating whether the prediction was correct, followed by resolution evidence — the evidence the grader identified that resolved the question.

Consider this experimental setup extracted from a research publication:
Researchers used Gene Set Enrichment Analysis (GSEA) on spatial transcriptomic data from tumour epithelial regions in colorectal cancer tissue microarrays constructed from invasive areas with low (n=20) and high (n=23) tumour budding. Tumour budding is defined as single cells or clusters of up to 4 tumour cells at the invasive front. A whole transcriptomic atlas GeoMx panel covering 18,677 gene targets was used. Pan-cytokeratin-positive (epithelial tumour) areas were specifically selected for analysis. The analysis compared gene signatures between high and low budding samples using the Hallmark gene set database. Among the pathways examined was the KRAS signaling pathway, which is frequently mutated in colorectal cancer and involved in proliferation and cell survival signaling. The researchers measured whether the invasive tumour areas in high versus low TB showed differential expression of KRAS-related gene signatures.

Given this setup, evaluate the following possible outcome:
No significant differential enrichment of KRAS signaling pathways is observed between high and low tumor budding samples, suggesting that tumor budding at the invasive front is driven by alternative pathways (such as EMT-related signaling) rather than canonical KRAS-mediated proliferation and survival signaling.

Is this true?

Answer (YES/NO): NO